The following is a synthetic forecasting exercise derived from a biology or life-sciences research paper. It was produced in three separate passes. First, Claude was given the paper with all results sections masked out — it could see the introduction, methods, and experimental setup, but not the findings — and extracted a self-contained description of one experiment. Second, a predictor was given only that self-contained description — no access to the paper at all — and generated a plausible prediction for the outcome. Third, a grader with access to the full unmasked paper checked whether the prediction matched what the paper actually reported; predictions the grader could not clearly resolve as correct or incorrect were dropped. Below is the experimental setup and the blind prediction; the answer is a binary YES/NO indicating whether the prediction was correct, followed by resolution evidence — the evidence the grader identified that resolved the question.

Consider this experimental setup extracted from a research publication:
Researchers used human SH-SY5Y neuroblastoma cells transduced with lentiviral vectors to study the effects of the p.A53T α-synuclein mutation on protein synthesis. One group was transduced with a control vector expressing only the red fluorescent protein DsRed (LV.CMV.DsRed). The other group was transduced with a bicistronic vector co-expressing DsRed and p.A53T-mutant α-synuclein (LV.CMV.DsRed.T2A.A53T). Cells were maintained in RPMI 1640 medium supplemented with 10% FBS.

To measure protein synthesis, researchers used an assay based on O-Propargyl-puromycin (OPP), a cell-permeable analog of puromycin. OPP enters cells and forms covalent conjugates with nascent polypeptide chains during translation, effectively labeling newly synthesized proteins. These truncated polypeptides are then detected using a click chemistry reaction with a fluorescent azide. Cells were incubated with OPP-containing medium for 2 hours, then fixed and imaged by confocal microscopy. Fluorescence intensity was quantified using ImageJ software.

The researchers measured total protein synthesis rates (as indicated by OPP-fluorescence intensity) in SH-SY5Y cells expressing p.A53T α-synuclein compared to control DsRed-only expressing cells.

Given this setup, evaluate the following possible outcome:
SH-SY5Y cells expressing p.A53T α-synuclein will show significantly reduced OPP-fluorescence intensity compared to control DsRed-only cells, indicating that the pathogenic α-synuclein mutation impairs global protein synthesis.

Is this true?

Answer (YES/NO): NO